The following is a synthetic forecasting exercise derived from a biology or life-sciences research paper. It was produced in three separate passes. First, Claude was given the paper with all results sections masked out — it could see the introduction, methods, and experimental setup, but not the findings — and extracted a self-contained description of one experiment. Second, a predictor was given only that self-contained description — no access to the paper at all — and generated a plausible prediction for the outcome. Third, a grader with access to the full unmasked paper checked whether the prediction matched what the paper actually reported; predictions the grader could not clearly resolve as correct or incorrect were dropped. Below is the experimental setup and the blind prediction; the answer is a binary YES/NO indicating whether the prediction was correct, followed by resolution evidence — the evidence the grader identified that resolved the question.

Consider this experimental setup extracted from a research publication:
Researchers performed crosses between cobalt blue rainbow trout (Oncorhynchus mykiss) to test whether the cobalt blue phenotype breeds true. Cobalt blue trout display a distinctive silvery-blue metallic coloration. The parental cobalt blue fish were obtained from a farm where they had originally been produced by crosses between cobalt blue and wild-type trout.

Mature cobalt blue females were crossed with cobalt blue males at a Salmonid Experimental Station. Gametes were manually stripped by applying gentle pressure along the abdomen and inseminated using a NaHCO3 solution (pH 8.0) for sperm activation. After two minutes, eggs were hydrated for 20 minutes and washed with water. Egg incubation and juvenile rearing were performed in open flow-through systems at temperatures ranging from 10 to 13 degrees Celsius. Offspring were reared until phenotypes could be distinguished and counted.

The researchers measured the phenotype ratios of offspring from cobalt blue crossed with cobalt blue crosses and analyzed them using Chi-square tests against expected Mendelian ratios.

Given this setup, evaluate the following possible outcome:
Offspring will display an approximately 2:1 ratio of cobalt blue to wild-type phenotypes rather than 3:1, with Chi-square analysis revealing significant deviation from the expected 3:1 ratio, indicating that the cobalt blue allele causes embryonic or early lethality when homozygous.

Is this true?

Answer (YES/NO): NO